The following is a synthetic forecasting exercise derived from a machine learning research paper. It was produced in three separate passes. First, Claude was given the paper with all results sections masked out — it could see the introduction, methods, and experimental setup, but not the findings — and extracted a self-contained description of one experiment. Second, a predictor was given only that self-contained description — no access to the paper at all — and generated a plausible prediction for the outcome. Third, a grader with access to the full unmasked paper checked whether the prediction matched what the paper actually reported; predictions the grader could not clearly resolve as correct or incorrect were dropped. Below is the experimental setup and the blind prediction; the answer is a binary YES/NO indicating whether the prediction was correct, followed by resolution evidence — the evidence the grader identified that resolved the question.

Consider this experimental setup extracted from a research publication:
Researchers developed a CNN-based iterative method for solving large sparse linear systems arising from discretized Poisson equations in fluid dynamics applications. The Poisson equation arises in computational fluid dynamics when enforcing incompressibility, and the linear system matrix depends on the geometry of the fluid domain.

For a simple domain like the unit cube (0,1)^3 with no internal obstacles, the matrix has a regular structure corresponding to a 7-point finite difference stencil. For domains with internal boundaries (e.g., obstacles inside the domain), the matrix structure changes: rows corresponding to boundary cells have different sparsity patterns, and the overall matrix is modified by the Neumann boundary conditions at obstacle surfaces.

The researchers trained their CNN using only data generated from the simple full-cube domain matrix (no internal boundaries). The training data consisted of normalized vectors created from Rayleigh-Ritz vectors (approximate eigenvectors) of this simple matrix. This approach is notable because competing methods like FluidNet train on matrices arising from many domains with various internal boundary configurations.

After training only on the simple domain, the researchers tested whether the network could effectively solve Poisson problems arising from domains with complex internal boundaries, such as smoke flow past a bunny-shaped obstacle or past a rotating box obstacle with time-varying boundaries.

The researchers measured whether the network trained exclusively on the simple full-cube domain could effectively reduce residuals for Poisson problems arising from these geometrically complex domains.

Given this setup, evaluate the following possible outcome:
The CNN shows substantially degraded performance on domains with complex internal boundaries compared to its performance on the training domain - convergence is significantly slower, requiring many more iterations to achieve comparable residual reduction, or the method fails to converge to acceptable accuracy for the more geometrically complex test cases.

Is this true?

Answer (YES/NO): NO